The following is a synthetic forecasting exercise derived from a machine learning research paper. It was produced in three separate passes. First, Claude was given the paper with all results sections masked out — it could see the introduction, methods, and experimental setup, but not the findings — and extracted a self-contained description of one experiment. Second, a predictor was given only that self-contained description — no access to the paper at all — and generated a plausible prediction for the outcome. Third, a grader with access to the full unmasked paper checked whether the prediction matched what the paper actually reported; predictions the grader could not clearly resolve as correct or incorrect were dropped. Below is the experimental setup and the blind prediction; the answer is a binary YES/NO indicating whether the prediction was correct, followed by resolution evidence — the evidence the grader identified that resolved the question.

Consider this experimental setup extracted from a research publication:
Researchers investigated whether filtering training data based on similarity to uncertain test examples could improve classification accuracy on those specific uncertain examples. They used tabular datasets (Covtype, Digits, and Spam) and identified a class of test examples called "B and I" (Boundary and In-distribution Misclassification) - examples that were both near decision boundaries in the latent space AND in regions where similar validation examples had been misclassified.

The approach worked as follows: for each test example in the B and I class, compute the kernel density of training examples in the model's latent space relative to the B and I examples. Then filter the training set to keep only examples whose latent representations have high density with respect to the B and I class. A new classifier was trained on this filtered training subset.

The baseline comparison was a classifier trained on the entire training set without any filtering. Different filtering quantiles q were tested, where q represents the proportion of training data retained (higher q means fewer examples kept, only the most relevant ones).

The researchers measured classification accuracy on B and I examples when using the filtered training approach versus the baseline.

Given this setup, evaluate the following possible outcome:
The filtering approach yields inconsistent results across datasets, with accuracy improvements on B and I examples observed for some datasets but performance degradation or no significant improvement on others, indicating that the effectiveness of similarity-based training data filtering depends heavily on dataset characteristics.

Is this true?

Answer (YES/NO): NO